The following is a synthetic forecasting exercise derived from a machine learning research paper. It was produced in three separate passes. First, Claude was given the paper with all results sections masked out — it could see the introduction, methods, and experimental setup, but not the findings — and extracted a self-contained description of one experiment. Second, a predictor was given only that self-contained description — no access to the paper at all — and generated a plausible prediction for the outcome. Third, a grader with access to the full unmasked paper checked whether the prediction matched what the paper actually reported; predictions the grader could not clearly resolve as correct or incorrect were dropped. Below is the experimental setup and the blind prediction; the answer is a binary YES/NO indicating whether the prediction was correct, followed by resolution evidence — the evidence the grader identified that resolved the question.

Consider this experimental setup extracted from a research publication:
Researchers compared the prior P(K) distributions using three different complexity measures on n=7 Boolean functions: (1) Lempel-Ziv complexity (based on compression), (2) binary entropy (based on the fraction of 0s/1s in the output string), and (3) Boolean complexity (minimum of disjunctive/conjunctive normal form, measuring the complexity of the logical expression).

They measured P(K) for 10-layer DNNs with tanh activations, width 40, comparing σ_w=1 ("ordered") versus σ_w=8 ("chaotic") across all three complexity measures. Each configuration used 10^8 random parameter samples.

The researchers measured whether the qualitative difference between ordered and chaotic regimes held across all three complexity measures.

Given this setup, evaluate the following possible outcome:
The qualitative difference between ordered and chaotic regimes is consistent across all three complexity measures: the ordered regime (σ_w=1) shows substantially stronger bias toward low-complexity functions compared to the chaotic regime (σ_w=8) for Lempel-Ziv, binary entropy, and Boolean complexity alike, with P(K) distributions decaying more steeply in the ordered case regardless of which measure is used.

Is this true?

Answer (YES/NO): YES